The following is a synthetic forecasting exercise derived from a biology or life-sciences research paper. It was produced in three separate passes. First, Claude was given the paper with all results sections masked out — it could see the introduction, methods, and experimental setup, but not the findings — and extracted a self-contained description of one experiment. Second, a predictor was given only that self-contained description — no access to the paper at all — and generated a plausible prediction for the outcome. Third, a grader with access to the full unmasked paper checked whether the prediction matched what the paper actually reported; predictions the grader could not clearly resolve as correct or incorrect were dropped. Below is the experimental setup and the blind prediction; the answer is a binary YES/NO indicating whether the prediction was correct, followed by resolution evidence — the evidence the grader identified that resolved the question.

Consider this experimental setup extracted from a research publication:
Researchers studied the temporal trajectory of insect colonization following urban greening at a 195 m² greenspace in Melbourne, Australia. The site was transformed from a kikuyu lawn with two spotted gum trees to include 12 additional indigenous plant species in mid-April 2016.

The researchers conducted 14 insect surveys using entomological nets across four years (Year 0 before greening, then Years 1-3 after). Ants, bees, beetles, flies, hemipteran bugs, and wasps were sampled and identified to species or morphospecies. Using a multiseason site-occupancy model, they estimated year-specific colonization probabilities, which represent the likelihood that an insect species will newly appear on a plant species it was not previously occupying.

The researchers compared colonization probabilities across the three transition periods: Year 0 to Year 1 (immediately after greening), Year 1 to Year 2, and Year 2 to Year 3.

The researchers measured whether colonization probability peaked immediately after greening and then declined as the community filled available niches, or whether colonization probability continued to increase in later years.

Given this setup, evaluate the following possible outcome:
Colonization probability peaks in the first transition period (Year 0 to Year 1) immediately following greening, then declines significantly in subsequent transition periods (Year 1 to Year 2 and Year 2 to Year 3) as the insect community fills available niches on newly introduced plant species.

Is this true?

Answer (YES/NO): YES